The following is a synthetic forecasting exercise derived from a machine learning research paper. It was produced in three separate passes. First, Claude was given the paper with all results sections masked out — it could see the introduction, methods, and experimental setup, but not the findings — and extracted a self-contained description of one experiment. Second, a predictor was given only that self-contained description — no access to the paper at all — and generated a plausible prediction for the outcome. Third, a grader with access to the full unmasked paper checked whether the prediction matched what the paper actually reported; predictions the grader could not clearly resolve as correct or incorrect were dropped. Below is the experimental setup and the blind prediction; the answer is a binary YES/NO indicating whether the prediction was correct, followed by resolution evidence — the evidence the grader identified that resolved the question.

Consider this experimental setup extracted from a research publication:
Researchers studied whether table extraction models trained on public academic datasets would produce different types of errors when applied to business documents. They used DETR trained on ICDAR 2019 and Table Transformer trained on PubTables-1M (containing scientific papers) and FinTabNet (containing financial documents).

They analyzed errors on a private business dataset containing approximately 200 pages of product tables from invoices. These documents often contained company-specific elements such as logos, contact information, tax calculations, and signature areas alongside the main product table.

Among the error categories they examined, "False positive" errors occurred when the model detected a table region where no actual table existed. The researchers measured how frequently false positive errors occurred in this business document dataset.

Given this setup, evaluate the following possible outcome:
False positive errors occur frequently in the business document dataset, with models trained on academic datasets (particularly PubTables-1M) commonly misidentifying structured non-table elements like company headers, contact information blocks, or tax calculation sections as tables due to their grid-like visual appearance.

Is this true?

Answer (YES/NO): NO